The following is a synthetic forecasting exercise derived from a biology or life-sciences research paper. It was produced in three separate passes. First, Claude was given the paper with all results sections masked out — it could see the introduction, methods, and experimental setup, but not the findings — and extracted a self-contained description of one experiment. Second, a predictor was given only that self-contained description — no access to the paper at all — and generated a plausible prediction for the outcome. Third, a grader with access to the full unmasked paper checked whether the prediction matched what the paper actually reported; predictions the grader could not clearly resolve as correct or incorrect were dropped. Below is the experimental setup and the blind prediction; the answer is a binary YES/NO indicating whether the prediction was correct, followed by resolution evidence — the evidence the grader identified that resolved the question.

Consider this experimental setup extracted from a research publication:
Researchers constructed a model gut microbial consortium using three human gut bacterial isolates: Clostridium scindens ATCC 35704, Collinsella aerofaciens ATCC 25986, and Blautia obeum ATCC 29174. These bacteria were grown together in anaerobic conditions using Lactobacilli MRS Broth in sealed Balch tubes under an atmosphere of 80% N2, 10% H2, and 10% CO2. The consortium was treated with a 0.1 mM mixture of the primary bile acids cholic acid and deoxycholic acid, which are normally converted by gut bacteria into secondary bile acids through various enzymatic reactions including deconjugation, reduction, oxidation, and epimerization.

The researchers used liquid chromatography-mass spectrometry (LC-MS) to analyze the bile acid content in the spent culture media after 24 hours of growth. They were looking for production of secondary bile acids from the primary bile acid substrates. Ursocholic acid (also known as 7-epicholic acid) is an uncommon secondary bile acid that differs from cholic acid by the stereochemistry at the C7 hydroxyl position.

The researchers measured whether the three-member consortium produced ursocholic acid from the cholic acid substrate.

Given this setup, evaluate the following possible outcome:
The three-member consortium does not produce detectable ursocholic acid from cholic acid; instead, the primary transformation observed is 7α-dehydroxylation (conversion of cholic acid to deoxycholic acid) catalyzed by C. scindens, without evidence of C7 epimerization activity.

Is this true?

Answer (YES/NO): NO